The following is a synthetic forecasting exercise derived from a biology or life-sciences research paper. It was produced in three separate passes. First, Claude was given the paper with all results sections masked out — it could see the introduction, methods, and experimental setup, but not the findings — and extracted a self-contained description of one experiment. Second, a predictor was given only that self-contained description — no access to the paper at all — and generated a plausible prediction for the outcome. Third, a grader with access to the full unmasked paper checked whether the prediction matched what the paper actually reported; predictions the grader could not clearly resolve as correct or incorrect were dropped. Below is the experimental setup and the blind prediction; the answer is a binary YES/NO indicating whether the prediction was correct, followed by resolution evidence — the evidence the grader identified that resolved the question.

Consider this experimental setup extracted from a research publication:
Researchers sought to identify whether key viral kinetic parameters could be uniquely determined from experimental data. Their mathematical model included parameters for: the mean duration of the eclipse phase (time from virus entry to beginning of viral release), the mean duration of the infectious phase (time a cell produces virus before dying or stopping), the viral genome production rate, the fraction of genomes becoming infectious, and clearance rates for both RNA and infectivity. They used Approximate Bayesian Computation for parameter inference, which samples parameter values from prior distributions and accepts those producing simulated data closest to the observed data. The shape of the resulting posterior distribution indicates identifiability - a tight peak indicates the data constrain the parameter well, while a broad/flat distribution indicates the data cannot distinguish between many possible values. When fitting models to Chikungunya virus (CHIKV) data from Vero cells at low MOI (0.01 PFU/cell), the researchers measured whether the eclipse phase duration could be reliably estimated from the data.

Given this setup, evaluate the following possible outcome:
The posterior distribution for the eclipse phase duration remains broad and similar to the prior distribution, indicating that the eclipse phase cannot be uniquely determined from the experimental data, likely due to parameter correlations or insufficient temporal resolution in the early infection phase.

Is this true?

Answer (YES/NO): NO